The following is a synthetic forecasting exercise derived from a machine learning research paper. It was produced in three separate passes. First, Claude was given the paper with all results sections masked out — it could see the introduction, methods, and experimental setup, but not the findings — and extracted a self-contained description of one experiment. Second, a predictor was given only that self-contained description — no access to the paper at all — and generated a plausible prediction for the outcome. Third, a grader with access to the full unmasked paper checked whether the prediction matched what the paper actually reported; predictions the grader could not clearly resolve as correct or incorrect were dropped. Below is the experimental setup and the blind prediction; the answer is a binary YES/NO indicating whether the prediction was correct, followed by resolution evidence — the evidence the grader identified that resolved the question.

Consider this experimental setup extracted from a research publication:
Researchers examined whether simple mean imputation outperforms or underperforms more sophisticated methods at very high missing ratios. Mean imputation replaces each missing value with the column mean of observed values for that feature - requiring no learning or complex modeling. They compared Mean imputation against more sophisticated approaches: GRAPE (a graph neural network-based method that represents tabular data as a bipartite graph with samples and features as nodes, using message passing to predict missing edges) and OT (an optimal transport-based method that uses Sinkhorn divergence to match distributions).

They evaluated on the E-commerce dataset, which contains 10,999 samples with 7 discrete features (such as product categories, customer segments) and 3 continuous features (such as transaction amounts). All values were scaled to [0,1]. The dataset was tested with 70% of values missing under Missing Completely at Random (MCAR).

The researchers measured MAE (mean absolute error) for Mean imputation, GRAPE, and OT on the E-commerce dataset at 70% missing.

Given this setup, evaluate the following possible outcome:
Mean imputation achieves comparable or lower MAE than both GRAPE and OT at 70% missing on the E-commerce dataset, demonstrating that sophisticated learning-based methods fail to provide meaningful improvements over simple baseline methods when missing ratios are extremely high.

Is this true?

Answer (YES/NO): YES